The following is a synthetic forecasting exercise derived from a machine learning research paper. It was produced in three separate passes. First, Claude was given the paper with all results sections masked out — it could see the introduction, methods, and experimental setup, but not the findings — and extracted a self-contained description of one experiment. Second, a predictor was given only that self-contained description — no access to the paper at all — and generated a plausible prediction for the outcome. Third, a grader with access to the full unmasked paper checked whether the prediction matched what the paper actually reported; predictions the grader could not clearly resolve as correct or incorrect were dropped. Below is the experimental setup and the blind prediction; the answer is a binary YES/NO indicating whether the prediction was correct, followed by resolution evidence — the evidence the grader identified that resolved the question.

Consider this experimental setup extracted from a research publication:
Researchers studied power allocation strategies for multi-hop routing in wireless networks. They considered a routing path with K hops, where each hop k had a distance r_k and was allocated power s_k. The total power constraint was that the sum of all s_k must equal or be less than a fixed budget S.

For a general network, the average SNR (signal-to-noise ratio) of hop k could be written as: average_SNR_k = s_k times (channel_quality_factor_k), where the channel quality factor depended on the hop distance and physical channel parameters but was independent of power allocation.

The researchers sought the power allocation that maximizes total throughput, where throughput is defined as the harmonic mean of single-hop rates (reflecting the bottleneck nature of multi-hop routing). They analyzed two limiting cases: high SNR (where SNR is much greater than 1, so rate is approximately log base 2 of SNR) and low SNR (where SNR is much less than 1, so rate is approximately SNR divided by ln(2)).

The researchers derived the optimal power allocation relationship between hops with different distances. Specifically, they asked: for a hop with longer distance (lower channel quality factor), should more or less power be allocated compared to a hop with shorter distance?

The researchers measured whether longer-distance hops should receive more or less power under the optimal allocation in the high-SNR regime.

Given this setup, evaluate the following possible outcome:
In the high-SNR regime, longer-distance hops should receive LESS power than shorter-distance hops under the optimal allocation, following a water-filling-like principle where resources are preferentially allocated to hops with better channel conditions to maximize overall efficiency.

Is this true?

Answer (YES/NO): NO